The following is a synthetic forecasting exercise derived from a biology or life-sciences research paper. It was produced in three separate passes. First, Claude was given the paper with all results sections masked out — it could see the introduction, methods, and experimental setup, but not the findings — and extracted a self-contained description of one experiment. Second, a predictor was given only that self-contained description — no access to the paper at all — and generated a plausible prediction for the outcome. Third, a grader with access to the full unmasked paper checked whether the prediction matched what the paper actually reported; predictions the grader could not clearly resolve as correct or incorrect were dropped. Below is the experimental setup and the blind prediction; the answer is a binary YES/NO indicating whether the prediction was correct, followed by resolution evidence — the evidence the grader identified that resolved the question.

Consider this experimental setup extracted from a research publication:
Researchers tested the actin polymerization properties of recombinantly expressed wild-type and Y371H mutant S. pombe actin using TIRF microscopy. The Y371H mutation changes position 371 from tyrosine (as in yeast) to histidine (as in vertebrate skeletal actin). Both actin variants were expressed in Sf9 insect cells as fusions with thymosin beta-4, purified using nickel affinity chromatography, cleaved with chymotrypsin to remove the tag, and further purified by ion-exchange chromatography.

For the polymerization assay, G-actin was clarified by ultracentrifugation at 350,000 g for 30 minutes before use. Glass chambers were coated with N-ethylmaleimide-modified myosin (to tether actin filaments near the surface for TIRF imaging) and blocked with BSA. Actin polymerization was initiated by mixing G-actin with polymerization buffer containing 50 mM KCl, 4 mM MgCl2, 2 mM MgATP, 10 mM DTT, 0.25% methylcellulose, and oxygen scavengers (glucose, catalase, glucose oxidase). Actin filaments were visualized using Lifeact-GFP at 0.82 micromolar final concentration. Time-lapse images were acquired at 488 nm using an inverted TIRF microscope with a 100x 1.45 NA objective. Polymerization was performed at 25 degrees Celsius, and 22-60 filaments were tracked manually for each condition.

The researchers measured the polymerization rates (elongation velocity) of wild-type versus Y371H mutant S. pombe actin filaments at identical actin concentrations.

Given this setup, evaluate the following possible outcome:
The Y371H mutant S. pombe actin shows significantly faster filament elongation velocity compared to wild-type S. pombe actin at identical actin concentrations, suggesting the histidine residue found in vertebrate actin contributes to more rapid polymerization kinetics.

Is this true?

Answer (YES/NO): NO